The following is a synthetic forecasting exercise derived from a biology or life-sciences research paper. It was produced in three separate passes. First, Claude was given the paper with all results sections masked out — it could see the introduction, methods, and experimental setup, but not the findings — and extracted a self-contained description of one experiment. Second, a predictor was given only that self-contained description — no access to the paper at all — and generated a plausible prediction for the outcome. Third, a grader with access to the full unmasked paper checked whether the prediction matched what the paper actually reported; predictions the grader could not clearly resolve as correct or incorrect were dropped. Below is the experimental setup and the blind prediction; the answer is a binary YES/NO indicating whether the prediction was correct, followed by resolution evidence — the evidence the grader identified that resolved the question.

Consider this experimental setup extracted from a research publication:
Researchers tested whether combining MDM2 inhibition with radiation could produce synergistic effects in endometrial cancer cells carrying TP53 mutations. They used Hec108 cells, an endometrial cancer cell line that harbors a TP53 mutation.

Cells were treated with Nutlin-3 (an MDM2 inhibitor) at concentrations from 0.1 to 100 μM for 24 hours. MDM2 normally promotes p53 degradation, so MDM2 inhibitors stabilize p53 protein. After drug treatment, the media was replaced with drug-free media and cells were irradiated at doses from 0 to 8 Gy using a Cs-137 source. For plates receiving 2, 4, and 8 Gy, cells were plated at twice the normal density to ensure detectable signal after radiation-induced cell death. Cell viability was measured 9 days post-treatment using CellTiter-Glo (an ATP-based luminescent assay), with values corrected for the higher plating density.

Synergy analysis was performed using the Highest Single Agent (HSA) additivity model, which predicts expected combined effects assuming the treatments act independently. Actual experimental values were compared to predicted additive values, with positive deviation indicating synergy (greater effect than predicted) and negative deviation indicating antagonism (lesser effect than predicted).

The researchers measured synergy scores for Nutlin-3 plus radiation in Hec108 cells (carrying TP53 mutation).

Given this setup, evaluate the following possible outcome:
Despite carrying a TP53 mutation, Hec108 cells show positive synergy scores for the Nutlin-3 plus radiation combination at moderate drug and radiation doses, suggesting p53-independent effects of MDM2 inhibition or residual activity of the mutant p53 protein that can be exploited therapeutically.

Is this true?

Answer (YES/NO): NO